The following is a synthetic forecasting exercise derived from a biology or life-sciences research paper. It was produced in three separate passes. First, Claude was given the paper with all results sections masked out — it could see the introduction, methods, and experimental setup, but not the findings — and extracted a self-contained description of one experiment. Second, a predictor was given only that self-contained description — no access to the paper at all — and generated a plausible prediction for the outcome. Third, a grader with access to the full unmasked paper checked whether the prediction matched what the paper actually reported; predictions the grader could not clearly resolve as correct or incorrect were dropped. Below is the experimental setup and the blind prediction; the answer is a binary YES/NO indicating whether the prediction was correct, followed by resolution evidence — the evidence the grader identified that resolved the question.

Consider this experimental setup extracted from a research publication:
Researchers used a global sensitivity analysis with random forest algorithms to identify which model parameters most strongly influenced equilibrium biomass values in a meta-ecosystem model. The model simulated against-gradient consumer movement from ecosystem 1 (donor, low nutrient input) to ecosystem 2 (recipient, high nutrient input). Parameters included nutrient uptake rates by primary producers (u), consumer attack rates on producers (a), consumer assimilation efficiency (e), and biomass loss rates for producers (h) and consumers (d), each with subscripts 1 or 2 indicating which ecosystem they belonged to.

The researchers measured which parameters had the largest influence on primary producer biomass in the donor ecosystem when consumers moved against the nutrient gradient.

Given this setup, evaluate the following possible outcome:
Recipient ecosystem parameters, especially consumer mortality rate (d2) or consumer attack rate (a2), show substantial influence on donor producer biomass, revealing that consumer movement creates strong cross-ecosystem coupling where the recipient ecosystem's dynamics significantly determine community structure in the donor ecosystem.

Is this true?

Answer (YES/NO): YES